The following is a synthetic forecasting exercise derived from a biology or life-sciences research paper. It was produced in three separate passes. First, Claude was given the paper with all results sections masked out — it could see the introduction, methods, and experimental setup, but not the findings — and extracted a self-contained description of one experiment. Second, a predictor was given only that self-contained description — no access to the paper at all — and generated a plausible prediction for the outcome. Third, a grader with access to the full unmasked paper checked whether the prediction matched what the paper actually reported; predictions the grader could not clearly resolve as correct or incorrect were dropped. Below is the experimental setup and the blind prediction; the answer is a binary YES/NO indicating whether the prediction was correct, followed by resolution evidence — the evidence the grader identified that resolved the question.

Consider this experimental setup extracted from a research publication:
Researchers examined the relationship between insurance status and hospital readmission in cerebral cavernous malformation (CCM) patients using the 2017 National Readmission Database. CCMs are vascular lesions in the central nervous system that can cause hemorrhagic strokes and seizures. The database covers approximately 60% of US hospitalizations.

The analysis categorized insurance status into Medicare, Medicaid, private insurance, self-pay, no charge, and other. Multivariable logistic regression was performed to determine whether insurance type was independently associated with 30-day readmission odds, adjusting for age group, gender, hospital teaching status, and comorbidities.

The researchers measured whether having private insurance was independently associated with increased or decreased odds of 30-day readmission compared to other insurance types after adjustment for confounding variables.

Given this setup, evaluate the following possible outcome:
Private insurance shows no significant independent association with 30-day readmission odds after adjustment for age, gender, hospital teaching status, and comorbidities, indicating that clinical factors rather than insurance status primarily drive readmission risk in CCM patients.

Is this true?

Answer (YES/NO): NO